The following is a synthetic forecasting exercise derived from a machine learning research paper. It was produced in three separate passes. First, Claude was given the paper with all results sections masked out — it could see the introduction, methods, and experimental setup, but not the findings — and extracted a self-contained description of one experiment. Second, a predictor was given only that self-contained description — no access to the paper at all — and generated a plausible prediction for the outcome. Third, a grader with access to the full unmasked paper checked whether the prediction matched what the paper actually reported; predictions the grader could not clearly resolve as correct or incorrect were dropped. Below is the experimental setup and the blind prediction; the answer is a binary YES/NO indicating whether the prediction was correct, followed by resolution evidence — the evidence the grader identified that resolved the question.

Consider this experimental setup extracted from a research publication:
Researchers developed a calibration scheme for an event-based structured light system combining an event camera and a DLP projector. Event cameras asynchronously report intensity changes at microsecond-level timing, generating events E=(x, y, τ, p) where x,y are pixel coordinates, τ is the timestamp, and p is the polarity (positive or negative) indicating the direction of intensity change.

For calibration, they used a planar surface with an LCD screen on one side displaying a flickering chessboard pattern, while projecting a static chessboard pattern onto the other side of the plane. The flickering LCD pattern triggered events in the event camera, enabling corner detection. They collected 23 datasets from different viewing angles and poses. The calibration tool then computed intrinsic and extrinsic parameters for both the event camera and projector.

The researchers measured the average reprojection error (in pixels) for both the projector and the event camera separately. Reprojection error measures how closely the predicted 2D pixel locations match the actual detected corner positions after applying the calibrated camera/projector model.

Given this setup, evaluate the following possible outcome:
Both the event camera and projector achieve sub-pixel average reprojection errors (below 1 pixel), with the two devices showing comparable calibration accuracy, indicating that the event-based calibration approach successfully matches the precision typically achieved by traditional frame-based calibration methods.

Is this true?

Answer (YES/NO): YES